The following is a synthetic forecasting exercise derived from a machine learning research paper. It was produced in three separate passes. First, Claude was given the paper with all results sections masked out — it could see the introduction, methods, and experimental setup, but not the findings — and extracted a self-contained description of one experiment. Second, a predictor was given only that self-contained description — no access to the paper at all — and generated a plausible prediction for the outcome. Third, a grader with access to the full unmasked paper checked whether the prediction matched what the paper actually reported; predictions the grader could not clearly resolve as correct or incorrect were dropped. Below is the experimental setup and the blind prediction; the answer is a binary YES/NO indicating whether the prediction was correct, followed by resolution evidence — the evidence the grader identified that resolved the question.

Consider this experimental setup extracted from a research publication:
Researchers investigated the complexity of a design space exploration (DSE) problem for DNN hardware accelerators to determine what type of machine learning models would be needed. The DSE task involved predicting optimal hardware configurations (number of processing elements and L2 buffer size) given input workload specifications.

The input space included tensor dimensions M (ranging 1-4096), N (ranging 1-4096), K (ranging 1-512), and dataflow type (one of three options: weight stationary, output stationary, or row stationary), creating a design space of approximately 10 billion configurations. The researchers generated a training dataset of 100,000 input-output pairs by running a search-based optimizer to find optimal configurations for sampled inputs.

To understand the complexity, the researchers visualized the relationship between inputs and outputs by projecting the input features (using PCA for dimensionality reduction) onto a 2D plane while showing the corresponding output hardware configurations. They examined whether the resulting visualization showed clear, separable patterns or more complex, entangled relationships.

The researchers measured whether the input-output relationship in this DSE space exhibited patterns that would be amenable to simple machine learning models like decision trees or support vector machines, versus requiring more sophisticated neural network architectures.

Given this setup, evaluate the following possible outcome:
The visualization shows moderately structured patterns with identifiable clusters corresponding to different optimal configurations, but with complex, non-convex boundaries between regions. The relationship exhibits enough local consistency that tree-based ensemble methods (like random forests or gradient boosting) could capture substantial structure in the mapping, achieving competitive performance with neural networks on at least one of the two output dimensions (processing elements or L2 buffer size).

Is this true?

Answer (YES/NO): NO